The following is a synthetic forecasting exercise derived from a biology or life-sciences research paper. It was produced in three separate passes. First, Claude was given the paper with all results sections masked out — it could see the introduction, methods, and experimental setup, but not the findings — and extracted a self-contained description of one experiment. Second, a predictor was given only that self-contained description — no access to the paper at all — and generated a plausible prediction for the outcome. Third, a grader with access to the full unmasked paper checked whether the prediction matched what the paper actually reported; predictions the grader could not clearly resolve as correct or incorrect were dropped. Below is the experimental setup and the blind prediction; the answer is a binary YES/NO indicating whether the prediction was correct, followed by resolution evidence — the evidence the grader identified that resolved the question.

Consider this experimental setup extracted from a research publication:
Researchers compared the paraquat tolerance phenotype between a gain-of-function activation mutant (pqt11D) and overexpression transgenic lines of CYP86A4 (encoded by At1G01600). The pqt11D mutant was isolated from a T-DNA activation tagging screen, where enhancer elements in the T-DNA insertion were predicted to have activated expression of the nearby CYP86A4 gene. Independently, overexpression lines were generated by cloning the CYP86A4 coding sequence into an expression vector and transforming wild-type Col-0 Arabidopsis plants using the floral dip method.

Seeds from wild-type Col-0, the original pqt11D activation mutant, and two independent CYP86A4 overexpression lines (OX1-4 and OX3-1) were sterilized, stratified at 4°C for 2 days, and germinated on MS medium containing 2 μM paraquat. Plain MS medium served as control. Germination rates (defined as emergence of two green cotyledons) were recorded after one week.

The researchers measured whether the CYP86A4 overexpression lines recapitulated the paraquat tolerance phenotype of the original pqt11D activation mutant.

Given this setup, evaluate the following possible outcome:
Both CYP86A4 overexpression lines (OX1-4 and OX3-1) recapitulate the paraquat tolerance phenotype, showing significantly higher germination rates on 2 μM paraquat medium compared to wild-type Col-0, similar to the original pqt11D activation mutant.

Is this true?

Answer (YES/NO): YES